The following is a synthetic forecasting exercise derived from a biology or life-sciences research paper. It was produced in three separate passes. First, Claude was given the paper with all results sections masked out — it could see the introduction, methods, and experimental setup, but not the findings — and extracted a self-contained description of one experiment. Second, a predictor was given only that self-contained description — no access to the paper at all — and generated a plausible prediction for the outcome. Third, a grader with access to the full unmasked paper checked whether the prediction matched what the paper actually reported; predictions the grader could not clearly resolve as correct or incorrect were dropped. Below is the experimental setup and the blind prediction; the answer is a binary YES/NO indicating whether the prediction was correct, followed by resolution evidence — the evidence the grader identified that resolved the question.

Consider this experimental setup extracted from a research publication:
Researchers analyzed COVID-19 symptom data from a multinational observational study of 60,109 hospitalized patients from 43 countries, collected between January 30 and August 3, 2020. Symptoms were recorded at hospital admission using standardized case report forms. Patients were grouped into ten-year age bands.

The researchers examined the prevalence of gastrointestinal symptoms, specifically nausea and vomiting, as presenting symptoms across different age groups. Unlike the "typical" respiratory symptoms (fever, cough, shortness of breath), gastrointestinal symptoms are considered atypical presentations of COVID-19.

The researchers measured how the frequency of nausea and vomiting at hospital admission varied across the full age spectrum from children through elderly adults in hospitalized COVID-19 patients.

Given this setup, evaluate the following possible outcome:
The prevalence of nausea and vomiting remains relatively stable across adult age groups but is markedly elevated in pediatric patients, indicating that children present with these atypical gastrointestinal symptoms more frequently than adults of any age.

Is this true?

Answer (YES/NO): NO